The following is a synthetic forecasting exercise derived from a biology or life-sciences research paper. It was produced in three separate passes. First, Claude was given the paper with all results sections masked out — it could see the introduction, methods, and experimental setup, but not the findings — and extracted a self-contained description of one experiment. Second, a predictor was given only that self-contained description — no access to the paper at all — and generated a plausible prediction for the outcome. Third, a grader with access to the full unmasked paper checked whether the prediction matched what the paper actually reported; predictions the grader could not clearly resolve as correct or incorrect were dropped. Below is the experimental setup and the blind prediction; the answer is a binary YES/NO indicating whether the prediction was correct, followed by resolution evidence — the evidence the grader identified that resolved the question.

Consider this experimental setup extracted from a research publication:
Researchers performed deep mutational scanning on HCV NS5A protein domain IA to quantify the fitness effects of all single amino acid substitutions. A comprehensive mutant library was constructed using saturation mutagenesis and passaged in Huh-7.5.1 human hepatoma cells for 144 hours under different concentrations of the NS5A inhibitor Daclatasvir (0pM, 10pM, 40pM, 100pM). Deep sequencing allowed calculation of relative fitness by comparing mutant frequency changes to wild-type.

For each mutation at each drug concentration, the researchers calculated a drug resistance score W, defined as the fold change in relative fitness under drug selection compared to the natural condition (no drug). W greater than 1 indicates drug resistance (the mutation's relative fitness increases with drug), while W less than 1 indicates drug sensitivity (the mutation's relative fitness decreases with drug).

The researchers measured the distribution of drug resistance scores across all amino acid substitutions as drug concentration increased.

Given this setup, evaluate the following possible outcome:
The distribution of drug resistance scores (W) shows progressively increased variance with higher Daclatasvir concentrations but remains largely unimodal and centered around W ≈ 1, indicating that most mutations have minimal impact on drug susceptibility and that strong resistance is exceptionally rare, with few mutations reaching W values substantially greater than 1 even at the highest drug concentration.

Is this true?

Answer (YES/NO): NO